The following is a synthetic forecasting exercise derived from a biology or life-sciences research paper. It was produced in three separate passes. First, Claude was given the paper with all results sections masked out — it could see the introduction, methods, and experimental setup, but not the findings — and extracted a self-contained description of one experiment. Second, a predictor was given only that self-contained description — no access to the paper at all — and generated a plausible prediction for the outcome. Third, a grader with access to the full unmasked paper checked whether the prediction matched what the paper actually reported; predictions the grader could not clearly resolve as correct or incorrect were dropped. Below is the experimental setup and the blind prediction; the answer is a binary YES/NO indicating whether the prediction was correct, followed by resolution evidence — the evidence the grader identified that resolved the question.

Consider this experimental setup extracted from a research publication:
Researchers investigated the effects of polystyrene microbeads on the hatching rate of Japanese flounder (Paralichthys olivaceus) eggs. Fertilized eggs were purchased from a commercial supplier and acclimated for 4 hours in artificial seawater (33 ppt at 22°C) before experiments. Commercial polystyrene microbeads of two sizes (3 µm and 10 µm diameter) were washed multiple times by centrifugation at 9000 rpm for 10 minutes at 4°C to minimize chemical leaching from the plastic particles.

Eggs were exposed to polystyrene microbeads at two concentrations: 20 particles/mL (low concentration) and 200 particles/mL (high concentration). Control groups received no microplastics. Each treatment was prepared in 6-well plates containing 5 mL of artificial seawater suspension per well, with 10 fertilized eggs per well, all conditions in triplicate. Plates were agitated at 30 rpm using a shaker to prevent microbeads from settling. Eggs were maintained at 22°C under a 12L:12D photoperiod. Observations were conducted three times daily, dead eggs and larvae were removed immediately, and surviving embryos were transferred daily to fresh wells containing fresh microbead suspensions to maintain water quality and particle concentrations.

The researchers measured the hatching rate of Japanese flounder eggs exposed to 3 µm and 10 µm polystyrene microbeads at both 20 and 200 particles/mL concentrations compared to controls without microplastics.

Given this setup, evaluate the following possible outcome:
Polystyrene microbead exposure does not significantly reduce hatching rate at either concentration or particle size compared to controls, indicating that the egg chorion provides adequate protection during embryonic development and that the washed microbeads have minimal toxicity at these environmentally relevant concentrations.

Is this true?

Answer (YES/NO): YES